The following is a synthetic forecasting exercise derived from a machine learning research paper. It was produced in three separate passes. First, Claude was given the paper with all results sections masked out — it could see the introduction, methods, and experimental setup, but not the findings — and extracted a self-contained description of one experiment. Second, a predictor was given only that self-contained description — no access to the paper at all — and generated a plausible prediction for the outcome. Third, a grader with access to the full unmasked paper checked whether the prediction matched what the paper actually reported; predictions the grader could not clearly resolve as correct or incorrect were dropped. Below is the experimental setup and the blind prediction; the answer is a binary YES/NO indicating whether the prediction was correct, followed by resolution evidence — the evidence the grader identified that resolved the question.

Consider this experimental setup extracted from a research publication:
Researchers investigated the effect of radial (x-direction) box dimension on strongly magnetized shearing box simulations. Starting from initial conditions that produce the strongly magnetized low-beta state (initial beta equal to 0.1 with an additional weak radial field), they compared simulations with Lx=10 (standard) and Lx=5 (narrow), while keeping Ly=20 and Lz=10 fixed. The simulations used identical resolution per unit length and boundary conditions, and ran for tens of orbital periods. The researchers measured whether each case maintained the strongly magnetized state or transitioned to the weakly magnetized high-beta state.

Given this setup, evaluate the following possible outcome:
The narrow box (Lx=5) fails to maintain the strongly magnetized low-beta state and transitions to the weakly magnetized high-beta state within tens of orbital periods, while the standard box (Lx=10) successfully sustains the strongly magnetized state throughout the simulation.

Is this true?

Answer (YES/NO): NO